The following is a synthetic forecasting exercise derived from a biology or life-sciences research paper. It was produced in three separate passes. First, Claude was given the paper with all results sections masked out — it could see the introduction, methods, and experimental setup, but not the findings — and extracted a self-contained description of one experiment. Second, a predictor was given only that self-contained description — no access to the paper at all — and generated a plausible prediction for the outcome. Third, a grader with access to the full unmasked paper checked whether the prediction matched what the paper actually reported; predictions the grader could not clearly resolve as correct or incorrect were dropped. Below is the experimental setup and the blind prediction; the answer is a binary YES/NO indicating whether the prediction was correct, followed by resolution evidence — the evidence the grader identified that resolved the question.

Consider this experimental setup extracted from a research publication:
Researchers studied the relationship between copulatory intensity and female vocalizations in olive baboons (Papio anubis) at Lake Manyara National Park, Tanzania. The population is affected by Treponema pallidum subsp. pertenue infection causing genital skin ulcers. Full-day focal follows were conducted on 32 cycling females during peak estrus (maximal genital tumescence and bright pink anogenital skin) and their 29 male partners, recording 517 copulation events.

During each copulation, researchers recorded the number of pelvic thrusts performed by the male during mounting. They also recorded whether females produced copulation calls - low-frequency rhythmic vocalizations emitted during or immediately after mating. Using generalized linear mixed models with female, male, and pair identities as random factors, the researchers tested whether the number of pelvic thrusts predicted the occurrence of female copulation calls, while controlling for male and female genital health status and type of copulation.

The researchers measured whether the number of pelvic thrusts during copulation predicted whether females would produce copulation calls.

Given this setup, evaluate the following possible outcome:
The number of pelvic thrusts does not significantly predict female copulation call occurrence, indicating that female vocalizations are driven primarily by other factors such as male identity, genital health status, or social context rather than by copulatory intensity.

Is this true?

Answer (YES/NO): YES